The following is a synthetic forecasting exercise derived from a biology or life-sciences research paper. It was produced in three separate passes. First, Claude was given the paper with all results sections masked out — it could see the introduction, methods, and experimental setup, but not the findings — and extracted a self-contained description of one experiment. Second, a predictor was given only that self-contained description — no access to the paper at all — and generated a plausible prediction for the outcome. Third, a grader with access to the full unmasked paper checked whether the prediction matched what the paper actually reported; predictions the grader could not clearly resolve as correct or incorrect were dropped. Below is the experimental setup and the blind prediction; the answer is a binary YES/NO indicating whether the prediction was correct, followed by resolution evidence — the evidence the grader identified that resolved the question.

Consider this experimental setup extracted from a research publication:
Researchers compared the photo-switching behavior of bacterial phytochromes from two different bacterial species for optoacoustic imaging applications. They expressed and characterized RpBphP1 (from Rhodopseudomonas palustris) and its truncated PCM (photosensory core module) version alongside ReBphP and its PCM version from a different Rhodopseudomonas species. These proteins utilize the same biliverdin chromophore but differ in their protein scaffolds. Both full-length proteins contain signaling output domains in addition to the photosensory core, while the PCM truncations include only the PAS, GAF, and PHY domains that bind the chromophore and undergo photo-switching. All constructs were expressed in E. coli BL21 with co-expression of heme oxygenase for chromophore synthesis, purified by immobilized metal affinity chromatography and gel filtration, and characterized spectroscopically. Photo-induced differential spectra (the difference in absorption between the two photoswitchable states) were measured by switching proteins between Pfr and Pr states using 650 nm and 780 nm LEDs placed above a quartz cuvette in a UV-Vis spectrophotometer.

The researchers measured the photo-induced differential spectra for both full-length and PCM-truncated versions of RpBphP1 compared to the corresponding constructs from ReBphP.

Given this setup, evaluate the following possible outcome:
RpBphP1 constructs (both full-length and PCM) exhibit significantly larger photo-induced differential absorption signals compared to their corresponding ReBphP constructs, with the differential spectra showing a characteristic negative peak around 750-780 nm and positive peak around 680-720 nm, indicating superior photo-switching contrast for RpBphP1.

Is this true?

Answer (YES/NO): NO